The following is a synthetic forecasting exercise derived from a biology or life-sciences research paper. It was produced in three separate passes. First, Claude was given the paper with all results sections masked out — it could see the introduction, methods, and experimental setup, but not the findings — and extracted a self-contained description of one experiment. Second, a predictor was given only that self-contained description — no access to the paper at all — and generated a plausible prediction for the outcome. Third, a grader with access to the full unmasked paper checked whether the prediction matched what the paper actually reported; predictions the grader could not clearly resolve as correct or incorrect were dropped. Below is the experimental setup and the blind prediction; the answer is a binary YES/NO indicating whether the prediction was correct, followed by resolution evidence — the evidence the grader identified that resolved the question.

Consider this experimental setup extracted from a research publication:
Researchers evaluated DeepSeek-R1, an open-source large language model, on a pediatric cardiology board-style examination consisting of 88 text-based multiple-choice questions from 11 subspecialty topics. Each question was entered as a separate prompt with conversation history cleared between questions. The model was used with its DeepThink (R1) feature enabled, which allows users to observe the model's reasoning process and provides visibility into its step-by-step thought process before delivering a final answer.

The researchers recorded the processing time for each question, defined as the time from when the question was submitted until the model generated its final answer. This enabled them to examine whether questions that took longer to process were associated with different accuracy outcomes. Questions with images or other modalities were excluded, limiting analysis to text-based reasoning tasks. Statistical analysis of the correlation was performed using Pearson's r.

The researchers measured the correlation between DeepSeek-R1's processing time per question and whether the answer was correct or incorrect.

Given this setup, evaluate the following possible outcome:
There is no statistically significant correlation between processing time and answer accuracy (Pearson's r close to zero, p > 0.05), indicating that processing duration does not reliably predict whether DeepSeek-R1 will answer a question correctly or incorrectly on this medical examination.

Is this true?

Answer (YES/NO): NO